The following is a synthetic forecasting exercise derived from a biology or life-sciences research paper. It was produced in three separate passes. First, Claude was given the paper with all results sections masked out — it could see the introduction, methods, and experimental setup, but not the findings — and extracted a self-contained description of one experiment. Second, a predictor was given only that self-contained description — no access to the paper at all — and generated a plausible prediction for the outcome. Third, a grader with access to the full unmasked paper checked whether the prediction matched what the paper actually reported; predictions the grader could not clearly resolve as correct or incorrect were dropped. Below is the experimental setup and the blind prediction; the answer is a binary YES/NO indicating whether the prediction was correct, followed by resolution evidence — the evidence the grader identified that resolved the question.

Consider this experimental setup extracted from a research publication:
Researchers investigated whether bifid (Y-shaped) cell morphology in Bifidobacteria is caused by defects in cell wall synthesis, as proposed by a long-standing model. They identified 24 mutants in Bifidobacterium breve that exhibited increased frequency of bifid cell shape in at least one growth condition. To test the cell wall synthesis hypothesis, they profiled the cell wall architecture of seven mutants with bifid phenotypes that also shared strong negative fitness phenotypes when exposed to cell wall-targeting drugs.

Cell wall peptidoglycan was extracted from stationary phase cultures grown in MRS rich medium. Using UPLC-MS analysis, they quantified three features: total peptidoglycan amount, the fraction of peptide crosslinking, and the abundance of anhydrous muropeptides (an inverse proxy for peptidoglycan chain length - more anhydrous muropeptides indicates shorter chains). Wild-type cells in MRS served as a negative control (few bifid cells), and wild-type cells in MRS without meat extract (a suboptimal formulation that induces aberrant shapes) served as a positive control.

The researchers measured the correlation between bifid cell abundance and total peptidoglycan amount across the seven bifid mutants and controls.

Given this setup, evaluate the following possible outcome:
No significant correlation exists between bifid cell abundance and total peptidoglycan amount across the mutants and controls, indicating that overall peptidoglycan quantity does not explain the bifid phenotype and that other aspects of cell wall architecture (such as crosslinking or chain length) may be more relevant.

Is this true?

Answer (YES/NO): YES